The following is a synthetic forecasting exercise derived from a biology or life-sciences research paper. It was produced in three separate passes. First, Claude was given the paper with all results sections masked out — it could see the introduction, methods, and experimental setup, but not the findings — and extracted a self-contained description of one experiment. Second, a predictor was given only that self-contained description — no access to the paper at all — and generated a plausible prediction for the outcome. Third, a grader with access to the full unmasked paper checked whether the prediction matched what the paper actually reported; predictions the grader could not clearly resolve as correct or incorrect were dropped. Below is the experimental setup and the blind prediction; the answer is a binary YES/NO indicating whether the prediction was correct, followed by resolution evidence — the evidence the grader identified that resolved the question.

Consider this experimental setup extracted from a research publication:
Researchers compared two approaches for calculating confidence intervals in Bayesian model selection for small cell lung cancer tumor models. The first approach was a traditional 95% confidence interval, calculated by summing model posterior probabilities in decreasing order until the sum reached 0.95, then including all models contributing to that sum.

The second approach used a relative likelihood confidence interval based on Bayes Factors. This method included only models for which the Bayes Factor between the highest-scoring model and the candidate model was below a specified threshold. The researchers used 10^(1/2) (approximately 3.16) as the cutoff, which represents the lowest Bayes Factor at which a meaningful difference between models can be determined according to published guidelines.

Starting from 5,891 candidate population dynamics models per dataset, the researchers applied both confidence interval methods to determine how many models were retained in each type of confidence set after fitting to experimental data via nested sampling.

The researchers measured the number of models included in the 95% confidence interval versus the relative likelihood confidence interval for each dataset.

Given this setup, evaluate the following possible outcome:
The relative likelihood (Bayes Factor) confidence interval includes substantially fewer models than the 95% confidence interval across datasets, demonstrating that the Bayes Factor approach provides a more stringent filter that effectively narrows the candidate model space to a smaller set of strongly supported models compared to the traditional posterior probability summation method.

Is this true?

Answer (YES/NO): YES